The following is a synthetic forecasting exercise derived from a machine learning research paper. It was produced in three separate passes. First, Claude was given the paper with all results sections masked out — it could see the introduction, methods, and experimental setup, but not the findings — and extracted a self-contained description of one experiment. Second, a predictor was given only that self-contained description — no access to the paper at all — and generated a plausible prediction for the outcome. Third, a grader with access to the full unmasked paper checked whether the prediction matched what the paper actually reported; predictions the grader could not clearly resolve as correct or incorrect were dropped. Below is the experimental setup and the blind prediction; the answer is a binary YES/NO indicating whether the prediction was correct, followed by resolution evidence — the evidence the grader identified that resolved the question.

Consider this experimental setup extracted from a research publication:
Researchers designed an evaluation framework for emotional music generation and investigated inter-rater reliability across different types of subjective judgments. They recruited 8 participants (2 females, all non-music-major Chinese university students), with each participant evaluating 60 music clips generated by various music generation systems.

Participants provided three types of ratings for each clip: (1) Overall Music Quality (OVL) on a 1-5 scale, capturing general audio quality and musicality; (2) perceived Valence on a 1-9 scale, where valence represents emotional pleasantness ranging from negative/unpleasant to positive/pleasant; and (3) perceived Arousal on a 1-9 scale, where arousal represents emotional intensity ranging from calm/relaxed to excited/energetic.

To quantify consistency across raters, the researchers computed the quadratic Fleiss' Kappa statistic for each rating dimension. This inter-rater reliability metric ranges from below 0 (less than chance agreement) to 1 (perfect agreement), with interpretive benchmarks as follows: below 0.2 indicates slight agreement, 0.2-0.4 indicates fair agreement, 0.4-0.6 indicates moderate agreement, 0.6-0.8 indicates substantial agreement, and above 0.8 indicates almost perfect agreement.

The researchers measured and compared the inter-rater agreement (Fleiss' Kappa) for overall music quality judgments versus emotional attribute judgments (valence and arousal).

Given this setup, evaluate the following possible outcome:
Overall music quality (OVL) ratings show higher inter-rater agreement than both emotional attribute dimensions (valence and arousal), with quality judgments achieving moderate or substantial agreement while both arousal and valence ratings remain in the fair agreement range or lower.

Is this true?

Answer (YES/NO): NO